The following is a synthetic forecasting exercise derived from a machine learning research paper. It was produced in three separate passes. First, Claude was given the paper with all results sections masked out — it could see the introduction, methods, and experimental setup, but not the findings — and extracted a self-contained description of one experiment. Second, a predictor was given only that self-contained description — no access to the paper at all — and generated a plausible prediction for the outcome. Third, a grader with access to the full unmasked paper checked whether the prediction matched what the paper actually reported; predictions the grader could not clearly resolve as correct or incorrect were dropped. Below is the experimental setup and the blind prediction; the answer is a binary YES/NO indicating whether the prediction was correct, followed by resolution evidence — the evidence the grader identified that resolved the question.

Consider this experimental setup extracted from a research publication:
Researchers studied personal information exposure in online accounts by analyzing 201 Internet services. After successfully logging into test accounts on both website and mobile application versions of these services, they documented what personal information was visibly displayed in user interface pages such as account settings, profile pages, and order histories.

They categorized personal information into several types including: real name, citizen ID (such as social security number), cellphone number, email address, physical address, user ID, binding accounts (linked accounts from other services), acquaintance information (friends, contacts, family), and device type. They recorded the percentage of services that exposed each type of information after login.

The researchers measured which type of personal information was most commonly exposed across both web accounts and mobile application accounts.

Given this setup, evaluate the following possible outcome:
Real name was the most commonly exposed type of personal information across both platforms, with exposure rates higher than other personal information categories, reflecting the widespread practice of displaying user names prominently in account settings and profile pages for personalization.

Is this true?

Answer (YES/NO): NO